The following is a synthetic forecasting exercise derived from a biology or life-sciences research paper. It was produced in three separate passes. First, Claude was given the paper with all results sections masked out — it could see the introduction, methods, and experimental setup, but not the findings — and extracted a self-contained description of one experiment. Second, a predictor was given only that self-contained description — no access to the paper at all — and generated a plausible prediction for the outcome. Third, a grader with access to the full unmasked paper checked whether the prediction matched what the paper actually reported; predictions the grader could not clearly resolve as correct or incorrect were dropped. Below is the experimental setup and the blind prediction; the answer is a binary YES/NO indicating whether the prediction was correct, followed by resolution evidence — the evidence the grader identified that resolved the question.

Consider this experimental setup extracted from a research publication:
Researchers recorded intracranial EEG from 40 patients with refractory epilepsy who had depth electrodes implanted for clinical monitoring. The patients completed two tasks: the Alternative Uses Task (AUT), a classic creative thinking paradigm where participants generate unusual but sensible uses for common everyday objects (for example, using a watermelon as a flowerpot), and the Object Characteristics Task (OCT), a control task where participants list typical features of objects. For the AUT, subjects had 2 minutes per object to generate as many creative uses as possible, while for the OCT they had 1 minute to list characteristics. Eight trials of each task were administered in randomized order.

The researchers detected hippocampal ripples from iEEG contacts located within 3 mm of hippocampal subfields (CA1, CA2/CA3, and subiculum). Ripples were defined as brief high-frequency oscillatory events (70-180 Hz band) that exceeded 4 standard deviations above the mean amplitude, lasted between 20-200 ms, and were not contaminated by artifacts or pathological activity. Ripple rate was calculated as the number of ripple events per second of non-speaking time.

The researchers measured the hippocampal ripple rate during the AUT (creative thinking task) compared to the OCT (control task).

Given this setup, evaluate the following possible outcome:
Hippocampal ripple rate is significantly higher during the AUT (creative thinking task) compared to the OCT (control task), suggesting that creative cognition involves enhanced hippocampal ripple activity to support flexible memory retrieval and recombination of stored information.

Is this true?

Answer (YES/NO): YES